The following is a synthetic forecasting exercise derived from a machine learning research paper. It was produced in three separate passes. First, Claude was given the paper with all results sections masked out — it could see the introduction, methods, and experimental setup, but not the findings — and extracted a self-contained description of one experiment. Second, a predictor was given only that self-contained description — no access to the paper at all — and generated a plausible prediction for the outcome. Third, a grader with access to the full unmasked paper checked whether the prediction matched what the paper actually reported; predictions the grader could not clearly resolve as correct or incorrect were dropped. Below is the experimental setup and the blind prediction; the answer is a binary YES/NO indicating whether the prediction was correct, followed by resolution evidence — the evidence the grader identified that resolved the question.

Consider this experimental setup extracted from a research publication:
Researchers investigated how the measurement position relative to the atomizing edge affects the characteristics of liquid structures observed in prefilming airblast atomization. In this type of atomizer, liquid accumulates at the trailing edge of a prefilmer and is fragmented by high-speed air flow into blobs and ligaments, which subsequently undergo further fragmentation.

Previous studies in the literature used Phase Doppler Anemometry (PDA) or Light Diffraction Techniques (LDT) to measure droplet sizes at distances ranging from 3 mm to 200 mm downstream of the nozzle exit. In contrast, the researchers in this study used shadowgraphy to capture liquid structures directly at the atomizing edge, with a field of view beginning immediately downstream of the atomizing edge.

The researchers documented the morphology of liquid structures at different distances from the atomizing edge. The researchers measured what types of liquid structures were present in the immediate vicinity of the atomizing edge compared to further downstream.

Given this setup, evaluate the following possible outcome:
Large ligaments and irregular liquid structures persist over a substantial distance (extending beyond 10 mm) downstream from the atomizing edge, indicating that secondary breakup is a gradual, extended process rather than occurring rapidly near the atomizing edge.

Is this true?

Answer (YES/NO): NO